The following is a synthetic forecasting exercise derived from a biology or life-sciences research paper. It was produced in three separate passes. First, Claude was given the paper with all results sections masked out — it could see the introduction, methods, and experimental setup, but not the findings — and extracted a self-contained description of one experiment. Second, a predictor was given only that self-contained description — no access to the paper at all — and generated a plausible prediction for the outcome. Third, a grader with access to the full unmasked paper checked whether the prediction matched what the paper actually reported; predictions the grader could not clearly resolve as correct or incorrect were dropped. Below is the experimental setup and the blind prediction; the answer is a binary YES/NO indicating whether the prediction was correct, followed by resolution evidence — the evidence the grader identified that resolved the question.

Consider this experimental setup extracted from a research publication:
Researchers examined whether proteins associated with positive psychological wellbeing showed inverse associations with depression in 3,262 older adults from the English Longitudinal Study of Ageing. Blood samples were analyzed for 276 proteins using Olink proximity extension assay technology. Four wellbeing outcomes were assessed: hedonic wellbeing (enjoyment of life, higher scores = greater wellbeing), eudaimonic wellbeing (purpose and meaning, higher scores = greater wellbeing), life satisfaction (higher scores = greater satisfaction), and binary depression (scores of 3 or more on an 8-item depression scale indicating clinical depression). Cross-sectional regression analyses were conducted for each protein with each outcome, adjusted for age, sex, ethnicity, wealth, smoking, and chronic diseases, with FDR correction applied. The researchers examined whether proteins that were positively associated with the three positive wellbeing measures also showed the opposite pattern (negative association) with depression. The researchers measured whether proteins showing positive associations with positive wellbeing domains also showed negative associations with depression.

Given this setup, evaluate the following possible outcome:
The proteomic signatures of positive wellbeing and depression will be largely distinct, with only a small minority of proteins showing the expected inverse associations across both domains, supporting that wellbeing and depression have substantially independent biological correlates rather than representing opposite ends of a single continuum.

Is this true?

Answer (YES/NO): NO